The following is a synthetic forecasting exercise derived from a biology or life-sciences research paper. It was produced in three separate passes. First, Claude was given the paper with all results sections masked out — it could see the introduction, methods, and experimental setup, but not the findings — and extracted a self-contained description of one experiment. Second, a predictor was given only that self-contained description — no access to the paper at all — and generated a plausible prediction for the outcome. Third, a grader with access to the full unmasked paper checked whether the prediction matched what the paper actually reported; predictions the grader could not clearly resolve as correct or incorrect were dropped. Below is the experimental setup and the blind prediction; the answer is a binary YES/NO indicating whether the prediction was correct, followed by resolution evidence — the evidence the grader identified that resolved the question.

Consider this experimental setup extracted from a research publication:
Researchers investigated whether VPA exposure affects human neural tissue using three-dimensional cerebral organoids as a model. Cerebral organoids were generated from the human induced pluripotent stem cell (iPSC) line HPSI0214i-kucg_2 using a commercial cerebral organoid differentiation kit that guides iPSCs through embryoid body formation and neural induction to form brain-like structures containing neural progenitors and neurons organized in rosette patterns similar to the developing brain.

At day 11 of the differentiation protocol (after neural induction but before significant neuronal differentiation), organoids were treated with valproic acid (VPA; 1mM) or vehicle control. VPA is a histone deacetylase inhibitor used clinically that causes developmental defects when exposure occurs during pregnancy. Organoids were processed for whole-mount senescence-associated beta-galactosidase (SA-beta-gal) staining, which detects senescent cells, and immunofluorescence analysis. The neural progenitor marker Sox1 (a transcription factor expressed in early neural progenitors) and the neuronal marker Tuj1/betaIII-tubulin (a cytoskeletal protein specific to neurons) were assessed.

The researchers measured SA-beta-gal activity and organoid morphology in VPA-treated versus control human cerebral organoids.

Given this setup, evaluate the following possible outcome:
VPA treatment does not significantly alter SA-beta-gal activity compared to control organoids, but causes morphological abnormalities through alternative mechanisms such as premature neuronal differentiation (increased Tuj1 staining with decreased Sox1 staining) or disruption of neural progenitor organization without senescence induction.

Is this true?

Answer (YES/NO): NO